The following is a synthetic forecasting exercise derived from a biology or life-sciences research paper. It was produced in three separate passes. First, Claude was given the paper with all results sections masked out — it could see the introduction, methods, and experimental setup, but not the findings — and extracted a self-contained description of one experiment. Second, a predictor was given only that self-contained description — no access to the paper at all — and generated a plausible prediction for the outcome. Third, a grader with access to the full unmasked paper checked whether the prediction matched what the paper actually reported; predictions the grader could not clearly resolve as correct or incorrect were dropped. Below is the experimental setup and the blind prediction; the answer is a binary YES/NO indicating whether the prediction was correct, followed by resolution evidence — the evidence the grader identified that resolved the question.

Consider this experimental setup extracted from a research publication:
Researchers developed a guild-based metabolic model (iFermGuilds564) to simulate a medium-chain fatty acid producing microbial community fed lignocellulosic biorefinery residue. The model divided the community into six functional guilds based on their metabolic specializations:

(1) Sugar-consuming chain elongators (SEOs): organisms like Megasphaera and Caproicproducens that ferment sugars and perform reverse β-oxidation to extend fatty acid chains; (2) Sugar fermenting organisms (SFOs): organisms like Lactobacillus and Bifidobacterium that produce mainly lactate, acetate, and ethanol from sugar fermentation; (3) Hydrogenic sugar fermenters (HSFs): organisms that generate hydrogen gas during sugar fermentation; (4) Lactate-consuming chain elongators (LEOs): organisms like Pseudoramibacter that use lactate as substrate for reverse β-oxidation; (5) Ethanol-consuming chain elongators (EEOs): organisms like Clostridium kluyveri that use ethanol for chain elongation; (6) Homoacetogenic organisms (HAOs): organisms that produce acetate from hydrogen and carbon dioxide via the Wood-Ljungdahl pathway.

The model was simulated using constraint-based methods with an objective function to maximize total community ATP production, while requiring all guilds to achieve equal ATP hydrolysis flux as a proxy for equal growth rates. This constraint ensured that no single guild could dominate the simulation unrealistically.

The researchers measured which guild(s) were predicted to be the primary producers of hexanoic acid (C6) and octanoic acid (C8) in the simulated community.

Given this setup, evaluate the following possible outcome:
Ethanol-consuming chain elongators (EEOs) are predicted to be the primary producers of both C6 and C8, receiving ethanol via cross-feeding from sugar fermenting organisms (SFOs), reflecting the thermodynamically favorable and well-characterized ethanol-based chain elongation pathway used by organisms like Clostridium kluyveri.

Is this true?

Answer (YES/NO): NO